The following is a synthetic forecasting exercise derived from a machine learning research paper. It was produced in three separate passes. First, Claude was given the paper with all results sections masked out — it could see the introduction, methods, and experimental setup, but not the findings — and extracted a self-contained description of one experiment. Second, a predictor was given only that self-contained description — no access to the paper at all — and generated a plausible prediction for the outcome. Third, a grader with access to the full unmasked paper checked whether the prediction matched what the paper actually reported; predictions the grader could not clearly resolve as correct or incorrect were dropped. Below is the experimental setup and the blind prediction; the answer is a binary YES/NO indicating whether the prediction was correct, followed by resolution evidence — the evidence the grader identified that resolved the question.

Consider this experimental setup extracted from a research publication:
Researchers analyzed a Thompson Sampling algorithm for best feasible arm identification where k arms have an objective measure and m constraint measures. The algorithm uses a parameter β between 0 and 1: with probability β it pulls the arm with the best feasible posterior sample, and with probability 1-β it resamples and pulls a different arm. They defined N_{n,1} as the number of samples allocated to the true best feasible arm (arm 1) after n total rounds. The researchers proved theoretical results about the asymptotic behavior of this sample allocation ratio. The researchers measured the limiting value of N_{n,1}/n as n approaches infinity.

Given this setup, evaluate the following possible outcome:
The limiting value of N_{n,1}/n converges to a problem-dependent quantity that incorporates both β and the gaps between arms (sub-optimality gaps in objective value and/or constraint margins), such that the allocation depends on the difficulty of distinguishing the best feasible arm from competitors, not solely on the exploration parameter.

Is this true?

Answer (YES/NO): NO